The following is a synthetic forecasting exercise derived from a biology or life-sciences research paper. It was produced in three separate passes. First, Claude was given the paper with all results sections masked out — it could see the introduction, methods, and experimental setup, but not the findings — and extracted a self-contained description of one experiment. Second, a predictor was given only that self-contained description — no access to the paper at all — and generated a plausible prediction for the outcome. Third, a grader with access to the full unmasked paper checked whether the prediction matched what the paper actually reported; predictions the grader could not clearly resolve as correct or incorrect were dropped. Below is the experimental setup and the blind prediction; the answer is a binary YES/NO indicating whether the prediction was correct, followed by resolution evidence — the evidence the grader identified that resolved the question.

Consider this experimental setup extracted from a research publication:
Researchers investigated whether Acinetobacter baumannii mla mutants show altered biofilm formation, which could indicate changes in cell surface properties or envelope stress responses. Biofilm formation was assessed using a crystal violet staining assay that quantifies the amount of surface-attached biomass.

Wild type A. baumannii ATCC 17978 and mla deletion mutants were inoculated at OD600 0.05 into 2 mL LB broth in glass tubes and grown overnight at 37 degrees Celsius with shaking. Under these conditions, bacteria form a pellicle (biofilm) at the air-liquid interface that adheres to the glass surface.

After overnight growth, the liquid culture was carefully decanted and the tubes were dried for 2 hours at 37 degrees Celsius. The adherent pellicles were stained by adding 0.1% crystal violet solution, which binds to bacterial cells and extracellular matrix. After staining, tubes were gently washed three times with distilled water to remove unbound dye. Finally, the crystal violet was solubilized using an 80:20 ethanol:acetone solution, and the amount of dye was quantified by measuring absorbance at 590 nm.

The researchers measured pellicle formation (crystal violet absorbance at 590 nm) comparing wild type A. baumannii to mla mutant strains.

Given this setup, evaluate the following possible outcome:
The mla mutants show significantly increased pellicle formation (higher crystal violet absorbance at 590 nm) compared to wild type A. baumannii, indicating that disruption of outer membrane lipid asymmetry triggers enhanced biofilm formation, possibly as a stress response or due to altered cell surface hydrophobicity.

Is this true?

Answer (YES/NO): YES